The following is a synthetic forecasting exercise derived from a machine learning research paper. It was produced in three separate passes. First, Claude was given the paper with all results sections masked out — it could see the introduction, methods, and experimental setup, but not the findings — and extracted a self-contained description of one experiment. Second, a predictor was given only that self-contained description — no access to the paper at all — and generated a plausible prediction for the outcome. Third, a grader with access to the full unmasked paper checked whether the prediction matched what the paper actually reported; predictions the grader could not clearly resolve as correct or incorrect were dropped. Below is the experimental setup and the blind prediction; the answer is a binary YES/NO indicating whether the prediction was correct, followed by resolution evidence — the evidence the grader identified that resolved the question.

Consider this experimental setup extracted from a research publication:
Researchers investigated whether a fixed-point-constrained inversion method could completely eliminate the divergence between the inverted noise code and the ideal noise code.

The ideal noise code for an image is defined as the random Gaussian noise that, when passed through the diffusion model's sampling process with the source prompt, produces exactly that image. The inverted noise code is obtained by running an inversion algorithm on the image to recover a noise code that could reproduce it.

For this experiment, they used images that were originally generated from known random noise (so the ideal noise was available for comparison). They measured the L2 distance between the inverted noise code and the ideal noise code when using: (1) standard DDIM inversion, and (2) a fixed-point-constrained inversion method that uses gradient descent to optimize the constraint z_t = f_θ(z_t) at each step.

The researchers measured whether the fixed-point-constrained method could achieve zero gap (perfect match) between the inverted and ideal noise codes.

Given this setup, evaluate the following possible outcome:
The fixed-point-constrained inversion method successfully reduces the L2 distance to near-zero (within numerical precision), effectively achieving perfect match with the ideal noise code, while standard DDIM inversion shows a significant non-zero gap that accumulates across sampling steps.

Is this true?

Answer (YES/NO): NO